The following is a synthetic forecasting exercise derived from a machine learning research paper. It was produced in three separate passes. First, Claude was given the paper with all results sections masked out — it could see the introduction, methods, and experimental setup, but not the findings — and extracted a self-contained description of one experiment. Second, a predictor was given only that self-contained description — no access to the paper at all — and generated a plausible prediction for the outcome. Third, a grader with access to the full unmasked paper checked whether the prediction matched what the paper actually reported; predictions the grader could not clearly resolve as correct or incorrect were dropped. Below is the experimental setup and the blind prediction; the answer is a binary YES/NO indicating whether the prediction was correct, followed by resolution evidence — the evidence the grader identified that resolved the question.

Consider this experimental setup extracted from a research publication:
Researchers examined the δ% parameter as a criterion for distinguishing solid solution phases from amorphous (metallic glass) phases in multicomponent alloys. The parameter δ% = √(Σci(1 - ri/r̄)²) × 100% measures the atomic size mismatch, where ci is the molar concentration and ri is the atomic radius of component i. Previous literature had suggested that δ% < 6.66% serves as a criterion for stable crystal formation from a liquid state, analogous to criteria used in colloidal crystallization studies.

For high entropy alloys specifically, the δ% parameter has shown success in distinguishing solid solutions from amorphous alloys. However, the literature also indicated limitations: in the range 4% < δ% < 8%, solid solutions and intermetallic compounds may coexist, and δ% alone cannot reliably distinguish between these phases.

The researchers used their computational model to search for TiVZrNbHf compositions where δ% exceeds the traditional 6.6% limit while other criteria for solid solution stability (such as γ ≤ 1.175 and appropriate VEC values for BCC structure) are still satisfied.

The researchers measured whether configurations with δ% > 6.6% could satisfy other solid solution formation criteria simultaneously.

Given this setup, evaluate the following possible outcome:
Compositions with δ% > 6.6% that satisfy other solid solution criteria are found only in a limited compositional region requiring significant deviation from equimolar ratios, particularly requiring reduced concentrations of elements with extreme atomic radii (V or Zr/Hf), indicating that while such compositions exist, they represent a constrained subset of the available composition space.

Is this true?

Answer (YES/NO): NO